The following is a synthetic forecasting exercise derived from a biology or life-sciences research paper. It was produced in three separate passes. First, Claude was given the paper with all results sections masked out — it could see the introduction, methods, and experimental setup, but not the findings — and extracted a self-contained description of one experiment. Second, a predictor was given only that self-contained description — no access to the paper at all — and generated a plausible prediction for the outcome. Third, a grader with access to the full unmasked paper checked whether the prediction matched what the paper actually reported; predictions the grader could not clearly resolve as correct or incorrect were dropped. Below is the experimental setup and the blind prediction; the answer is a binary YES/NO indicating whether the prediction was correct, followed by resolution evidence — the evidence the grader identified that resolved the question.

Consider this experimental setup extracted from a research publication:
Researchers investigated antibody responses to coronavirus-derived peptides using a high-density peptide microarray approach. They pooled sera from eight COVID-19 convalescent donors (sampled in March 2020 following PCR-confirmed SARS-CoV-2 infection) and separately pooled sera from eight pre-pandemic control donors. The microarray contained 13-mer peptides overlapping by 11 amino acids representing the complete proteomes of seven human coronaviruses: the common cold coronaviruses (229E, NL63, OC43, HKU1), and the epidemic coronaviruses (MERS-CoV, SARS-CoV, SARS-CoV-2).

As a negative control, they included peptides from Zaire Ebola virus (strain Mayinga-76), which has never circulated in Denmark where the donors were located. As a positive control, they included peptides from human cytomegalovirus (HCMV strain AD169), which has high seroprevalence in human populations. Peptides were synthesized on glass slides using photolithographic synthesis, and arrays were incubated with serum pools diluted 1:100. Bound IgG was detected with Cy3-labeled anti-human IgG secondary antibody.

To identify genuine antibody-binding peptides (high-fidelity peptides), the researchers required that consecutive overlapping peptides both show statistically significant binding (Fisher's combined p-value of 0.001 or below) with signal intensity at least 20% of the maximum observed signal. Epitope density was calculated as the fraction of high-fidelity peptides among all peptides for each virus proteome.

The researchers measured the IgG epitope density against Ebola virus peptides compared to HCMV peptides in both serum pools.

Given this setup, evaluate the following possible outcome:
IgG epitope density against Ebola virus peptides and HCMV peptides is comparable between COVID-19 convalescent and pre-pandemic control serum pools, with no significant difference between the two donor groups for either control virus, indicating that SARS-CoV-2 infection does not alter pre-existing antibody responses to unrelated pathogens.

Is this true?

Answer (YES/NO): NO